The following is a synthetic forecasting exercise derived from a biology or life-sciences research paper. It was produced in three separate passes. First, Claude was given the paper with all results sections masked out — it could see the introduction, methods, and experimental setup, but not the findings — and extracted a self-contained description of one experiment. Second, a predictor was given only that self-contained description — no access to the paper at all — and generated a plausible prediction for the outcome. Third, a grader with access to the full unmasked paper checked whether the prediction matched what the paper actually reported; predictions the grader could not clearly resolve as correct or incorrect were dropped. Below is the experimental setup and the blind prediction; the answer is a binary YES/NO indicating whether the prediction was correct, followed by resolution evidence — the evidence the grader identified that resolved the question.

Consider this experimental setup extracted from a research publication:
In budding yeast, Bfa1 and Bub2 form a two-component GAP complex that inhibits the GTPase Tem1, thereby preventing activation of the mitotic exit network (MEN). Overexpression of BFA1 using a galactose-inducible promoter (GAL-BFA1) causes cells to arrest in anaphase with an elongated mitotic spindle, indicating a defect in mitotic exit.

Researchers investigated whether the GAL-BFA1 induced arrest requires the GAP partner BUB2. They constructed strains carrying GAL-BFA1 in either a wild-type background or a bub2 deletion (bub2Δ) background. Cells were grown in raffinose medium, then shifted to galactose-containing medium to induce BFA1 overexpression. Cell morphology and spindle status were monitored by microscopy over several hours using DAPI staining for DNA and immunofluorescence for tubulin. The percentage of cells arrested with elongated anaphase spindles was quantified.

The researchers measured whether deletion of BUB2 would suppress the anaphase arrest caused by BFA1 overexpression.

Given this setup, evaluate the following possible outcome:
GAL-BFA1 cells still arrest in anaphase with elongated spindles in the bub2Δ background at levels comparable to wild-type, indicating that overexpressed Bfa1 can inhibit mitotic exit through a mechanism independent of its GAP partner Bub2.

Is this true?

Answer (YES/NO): YES